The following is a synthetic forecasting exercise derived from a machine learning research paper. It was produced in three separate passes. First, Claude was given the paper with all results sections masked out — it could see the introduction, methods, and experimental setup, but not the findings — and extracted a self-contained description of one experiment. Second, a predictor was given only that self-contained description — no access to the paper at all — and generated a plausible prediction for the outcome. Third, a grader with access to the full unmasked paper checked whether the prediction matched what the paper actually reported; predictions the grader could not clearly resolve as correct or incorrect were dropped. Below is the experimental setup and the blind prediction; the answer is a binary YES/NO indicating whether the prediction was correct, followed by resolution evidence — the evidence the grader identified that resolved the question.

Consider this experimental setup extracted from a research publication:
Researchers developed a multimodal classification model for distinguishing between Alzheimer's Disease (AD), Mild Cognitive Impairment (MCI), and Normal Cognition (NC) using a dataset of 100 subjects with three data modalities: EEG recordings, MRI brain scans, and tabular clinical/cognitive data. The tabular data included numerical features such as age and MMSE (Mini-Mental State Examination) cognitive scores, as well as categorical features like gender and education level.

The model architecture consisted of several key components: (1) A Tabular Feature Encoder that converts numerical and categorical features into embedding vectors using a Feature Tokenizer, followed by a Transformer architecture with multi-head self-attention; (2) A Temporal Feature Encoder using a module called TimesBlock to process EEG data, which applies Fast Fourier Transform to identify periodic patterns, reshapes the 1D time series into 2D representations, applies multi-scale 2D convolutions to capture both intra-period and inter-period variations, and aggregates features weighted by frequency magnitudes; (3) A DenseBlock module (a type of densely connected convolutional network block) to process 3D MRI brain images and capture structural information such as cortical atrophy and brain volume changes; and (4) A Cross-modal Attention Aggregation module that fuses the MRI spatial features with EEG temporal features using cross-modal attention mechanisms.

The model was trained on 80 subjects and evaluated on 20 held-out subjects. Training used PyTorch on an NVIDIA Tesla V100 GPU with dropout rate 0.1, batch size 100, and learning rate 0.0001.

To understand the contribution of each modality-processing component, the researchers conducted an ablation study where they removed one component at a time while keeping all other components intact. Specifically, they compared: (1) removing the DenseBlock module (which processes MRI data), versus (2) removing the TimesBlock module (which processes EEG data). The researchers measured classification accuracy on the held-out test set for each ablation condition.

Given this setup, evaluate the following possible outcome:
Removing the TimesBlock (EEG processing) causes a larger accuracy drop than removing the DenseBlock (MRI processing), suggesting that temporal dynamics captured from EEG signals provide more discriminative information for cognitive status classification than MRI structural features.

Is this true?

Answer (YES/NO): NO